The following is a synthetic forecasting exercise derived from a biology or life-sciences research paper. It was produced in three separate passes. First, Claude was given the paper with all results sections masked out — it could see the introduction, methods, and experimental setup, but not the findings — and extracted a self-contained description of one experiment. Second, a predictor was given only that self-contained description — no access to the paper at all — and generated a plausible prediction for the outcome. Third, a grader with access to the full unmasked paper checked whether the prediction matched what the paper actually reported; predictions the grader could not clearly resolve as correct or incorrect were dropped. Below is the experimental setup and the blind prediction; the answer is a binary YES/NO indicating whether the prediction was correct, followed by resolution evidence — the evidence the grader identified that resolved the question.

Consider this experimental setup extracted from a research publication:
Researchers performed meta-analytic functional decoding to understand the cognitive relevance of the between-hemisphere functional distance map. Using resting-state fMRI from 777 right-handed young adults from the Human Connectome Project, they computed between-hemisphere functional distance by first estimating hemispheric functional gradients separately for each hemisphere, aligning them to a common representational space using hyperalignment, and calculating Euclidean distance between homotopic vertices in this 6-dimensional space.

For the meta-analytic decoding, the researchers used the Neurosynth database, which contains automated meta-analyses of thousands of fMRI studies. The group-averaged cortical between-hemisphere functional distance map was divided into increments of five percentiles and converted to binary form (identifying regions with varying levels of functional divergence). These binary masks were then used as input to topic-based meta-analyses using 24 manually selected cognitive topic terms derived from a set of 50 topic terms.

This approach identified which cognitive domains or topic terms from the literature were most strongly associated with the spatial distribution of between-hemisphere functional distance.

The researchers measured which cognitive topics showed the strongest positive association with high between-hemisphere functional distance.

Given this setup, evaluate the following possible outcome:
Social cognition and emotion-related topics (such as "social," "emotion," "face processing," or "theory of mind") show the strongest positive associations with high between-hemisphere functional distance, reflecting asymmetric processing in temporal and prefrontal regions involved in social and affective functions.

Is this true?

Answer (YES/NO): NO